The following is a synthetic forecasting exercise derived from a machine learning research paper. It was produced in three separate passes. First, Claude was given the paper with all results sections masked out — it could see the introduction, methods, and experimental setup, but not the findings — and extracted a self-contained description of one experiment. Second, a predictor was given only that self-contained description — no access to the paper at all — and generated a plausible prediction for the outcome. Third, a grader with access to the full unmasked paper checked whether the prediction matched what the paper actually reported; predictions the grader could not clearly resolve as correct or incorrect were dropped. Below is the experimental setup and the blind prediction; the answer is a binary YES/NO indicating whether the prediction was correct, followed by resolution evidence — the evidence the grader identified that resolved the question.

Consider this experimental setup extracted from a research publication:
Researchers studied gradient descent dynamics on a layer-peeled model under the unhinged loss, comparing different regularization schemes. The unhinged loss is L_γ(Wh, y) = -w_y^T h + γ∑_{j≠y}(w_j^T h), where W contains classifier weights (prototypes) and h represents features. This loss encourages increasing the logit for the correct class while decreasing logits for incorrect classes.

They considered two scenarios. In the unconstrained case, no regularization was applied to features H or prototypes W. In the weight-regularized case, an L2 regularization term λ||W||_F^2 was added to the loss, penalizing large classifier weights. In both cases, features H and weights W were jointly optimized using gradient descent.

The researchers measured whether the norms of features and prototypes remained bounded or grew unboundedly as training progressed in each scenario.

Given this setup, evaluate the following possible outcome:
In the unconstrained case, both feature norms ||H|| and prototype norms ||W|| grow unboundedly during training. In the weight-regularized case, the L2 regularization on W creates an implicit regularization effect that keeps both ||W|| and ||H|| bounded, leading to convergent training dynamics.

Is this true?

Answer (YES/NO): NO